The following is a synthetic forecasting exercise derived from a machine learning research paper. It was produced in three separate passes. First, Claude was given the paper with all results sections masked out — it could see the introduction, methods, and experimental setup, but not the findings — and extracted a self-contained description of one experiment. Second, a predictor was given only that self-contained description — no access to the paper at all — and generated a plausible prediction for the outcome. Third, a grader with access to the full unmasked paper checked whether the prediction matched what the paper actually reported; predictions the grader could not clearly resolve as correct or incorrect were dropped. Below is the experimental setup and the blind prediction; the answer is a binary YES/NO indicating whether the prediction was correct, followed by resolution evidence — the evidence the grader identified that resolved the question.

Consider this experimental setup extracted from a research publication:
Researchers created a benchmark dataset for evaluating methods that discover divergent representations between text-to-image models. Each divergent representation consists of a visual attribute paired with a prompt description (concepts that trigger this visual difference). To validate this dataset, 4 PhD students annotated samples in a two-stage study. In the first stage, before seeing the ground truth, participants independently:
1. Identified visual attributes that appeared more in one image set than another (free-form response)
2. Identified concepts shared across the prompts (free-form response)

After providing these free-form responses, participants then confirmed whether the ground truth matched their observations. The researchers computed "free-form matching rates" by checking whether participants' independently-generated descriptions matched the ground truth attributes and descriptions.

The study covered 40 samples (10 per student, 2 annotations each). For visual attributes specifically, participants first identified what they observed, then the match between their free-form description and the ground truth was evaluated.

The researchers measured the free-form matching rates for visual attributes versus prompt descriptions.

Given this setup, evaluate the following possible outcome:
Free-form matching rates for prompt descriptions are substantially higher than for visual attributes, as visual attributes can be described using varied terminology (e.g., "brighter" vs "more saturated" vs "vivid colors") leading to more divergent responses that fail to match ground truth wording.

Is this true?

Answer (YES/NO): NO